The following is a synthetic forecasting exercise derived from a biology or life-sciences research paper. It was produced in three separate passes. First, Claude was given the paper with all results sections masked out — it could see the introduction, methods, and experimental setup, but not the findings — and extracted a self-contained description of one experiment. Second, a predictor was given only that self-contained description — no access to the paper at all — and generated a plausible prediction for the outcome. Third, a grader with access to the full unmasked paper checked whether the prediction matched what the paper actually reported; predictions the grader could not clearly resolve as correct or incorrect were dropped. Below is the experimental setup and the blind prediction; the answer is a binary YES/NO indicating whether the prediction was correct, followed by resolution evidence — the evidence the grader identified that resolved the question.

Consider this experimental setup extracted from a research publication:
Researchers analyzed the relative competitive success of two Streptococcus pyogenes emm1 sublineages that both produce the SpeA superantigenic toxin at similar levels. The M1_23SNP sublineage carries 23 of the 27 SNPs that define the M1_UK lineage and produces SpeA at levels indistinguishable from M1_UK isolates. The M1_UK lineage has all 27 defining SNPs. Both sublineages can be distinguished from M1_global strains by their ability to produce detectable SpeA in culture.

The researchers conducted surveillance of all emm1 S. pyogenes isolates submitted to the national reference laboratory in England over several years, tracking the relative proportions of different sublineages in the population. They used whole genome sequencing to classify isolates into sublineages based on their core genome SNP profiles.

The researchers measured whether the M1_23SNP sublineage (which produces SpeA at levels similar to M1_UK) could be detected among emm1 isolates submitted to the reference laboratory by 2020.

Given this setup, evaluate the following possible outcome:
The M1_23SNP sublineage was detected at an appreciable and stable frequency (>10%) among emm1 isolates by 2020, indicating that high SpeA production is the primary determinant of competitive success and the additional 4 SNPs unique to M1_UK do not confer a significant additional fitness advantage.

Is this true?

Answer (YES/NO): NO